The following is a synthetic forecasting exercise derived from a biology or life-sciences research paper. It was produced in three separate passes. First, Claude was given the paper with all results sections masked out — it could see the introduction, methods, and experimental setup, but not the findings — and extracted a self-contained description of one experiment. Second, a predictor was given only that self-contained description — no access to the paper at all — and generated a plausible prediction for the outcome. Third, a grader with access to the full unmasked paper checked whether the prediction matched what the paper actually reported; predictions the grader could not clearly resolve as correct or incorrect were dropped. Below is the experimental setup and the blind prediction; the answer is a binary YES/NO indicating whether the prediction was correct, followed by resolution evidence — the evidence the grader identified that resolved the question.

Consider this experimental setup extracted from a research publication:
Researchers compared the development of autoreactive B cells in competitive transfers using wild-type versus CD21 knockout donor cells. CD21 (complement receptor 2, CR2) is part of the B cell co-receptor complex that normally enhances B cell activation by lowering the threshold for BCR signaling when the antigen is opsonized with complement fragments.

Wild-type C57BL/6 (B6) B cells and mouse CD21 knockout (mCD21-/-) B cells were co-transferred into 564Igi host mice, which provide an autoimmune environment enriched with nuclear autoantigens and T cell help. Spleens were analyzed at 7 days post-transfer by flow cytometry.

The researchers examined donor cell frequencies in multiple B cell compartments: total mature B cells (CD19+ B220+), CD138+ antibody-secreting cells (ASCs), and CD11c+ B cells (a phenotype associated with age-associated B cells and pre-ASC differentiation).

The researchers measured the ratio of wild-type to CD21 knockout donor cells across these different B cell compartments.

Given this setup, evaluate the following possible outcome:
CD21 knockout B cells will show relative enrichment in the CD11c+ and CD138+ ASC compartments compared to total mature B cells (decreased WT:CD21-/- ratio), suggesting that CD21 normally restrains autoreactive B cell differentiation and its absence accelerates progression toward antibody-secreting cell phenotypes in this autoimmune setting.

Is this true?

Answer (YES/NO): NO